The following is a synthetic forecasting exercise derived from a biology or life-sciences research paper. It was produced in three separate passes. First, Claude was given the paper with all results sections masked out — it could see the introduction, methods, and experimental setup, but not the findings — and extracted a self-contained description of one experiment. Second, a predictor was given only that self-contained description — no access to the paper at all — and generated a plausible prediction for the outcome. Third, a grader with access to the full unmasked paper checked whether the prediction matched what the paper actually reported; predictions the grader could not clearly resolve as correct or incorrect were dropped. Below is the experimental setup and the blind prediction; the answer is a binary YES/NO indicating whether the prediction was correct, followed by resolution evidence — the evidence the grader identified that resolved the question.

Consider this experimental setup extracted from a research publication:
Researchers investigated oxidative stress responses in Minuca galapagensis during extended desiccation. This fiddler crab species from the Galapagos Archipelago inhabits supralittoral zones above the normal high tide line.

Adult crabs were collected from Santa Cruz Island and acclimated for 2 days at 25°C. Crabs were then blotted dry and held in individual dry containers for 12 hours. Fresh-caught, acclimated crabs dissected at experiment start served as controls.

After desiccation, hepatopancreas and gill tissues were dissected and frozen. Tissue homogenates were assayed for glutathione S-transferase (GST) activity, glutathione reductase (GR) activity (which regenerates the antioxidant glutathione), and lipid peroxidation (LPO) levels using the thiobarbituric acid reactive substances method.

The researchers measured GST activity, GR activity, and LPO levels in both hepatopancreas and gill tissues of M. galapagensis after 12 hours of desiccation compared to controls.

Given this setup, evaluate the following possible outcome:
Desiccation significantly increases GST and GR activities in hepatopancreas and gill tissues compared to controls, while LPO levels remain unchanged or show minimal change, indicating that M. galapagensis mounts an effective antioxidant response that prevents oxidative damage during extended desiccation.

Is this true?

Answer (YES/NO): NO